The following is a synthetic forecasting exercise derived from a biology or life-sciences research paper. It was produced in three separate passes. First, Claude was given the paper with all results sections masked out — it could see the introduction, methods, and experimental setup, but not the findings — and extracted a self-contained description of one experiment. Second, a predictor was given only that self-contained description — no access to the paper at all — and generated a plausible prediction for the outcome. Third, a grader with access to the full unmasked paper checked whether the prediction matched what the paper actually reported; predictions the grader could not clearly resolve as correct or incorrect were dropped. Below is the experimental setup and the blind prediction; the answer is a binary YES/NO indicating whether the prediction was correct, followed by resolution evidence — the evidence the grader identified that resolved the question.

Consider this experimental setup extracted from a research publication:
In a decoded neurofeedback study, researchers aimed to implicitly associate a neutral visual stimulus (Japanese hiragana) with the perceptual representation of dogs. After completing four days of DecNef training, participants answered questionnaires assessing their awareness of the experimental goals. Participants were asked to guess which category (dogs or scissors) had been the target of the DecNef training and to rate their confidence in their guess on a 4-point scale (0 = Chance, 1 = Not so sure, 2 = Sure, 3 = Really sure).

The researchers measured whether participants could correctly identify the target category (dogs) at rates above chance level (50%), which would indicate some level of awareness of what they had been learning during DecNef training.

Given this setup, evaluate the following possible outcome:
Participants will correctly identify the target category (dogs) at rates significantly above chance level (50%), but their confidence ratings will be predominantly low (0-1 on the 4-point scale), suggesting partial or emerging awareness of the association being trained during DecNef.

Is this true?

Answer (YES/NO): NO